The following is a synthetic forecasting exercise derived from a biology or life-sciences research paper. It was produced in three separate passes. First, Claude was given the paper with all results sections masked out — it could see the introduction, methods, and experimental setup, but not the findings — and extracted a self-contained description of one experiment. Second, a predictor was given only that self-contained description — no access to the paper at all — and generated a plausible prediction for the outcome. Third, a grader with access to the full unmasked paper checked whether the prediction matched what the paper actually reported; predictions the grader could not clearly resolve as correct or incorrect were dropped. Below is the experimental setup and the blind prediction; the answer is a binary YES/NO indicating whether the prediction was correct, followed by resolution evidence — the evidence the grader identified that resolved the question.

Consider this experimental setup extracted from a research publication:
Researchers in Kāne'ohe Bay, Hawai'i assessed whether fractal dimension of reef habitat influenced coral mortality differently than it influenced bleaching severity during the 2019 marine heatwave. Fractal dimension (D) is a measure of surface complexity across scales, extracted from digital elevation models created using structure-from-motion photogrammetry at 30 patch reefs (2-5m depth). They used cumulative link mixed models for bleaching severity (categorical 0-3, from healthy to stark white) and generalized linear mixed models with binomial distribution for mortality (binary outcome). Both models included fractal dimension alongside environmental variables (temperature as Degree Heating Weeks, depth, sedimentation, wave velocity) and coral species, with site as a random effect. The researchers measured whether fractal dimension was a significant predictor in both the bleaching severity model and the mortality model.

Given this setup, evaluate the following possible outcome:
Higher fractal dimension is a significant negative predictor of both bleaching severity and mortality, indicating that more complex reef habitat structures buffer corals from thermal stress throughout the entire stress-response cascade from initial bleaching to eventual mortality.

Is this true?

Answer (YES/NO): NO